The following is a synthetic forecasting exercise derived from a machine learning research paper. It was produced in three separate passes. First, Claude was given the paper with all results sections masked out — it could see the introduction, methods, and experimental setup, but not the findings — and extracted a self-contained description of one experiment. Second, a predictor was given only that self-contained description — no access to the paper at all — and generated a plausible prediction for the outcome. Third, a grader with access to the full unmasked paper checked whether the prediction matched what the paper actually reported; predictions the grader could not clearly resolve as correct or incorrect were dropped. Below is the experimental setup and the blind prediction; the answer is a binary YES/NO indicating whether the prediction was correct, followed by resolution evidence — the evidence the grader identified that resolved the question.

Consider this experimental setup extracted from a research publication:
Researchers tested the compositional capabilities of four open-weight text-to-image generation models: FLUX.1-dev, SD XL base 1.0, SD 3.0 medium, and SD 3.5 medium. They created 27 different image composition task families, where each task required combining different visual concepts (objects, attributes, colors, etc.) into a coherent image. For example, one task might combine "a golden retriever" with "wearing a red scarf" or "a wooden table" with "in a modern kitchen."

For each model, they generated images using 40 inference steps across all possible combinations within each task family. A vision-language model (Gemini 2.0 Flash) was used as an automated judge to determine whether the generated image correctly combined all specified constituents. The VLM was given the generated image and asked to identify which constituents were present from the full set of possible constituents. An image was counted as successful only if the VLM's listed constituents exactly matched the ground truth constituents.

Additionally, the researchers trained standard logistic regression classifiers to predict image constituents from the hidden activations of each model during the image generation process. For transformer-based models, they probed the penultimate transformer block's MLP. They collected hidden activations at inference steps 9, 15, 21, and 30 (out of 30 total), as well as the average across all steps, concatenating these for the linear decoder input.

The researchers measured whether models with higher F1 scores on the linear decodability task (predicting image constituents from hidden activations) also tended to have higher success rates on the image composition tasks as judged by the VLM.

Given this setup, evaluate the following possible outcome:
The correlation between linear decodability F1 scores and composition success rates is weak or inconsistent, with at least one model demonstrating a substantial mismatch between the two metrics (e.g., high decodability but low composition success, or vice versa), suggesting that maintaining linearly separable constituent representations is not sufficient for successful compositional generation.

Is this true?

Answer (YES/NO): NO